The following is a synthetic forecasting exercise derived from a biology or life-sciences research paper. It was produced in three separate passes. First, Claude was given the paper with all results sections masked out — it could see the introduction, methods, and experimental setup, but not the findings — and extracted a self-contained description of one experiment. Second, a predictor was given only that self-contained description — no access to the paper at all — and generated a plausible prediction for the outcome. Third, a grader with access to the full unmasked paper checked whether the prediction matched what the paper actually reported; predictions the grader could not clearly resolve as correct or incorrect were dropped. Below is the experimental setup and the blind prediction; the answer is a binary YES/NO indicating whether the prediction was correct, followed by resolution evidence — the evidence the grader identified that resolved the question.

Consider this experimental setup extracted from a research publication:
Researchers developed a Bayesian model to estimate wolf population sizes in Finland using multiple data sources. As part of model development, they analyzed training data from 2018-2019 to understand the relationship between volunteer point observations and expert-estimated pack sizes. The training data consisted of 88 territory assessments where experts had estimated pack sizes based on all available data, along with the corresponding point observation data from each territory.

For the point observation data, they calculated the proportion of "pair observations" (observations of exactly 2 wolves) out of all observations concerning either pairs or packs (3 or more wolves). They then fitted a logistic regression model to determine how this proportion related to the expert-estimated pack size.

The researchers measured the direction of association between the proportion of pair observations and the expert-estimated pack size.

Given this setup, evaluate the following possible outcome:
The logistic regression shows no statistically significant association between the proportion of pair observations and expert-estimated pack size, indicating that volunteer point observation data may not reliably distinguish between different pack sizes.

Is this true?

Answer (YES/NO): NO